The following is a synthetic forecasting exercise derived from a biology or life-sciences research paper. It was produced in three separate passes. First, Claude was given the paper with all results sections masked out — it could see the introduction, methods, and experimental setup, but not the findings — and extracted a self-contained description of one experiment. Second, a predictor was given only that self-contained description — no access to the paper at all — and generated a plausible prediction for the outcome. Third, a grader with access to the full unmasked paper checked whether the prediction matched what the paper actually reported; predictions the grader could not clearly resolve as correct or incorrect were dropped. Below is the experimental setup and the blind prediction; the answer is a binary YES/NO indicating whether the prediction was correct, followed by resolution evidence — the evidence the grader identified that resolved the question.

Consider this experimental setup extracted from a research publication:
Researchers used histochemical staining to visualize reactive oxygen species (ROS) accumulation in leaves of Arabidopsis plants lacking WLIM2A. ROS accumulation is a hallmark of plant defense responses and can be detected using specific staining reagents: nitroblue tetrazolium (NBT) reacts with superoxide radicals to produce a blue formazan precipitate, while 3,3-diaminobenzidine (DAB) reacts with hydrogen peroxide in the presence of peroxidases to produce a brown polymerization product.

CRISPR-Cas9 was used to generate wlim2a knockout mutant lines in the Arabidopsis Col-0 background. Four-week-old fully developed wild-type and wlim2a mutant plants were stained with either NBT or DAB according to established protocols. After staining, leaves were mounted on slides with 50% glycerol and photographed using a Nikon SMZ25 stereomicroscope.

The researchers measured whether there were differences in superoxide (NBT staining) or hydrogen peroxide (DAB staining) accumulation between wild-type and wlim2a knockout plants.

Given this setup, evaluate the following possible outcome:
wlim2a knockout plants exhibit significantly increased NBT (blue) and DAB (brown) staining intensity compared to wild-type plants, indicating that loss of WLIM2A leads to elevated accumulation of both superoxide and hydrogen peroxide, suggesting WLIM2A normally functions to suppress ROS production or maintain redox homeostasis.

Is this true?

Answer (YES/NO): NO